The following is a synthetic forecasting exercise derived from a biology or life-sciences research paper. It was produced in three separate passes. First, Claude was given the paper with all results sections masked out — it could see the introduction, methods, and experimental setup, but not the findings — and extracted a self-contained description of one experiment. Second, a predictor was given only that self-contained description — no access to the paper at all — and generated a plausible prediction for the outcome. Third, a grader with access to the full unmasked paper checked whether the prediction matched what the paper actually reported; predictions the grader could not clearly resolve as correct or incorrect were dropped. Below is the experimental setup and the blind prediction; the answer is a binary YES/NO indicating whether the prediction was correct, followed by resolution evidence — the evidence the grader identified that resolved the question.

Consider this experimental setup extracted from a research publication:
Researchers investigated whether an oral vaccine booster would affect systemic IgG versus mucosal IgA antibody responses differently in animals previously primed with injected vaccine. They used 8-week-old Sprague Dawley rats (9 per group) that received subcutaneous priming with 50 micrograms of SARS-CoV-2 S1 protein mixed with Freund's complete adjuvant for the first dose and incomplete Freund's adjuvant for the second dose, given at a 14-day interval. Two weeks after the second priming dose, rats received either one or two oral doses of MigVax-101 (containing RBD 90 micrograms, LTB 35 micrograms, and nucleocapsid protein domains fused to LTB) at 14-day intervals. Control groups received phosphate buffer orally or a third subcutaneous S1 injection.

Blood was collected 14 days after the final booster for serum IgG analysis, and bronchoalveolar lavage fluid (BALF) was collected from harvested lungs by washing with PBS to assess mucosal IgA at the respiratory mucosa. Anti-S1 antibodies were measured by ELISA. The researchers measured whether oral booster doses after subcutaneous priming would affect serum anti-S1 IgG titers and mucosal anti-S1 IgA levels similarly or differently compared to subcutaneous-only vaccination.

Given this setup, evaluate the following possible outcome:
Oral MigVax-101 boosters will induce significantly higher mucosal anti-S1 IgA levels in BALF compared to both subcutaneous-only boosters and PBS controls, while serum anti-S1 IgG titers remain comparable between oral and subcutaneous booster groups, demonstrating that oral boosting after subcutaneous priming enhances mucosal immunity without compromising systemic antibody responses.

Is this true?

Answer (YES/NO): NO